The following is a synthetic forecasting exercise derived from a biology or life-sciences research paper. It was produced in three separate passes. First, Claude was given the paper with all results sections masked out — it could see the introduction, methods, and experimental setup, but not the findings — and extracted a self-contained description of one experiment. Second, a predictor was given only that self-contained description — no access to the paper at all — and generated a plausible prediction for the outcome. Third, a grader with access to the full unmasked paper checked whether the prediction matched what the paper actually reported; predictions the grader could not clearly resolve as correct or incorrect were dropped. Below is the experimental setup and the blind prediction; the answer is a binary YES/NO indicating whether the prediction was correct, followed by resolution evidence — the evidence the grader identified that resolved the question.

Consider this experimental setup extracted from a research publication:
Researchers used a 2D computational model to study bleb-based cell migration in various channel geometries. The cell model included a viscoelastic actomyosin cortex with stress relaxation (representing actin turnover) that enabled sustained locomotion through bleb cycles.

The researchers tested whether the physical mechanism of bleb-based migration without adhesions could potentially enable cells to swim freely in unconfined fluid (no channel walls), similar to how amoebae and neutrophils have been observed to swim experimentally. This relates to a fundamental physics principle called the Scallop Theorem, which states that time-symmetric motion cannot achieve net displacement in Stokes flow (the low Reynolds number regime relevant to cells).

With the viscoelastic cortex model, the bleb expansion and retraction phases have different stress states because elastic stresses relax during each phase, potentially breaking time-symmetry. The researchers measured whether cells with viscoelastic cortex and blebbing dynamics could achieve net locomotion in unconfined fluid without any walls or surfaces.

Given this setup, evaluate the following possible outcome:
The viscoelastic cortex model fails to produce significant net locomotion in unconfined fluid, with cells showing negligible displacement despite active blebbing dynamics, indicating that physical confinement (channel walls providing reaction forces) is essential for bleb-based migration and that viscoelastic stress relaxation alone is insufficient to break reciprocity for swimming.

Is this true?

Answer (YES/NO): NO